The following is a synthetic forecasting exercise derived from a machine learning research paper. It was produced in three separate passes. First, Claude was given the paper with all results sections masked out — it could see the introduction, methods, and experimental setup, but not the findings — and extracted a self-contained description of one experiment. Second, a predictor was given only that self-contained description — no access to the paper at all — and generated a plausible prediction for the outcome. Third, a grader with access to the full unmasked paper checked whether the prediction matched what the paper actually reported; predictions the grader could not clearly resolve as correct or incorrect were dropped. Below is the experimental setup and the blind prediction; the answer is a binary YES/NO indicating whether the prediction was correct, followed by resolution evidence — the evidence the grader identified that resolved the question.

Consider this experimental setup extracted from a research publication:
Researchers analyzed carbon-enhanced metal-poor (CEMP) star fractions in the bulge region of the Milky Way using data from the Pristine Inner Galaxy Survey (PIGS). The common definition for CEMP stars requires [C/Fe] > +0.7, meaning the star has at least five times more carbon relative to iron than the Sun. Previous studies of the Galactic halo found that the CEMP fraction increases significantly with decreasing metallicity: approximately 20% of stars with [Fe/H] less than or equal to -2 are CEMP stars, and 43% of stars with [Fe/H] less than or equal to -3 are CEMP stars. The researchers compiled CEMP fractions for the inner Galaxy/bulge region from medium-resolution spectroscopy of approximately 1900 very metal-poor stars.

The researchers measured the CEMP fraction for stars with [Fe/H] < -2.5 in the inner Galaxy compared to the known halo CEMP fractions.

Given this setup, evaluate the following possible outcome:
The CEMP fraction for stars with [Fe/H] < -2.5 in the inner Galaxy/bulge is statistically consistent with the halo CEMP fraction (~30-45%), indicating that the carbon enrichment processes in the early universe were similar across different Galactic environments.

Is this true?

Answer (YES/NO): NO